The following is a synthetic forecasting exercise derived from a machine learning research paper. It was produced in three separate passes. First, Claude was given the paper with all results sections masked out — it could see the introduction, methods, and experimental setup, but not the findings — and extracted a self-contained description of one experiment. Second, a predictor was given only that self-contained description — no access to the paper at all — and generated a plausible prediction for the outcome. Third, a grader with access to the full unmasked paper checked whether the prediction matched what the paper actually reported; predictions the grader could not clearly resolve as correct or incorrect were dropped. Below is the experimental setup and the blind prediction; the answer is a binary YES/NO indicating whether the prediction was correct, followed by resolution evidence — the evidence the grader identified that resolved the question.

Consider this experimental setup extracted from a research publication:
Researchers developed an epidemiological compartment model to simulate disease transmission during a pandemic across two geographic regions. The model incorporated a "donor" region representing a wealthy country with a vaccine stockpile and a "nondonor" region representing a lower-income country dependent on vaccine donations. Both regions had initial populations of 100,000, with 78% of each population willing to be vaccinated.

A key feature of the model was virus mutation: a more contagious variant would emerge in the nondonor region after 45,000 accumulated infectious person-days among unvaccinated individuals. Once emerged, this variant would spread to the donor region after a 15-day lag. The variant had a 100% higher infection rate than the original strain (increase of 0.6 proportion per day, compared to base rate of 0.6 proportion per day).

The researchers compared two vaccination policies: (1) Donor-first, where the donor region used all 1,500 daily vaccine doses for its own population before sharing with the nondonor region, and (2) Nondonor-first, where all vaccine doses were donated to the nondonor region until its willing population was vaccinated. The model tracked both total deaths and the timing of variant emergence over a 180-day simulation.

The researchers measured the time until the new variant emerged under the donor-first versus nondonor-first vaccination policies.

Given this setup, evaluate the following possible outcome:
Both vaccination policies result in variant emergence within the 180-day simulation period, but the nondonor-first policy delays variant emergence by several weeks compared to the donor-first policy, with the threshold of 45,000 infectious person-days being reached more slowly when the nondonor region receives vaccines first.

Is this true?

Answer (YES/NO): YES